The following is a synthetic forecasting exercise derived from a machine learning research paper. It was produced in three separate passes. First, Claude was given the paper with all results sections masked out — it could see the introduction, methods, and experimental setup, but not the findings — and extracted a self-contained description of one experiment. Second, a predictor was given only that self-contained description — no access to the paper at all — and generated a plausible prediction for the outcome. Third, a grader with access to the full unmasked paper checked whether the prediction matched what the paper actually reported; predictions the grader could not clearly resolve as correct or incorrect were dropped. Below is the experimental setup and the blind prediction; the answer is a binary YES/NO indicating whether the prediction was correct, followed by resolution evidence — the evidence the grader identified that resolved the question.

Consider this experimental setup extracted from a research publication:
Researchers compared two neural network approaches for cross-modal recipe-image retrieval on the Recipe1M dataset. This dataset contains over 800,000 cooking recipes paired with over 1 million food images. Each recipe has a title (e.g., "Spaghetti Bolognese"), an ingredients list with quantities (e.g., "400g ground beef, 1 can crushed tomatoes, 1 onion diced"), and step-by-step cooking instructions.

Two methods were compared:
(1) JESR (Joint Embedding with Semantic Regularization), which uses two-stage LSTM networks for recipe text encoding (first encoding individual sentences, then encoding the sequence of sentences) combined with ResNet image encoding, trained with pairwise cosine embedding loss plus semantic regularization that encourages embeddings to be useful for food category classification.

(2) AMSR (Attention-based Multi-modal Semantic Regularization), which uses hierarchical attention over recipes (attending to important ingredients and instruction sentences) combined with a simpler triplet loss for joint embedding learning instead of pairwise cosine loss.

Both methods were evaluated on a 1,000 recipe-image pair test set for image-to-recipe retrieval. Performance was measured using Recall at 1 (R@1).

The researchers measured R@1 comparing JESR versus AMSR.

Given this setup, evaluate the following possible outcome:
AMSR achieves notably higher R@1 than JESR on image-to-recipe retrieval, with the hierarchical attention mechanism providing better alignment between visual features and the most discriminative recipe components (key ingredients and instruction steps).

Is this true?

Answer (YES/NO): NO